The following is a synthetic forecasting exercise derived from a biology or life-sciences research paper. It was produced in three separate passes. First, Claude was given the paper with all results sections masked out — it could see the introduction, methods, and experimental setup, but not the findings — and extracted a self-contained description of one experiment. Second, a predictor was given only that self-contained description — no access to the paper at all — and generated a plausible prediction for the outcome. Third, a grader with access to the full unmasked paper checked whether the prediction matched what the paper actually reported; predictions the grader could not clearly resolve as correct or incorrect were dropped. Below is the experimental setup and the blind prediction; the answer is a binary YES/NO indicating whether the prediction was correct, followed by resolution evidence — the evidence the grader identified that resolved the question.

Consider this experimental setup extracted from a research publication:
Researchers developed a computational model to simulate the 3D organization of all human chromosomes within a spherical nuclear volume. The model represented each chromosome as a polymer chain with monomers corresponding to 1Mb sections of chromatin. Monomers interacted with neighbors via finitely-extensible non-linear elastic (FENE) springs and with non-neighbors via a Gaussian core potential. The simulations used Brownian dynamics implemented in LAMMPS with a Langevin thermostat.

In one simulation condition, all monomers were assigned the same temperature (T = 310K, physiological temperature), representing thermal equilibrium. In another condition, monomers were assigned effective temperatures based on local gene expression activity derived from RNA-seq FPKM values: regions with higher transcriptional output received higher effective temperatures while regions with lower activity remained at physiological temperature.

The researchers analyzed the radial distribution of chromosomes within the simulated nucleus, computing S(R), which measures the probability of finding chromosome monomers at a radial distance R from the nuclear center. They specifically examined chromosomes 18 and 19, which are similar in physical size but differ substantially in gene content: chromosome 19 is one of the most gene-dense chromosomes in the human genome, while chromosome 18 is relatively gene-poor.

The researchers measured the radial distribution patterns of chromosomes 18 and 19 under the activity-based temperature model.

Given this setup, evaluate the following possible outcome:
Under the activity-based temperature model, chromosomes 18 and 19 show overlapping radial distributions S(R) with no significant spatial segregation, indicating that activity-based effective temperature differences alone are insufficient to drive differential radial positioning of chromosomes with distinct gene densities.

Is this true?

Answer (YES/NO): NO